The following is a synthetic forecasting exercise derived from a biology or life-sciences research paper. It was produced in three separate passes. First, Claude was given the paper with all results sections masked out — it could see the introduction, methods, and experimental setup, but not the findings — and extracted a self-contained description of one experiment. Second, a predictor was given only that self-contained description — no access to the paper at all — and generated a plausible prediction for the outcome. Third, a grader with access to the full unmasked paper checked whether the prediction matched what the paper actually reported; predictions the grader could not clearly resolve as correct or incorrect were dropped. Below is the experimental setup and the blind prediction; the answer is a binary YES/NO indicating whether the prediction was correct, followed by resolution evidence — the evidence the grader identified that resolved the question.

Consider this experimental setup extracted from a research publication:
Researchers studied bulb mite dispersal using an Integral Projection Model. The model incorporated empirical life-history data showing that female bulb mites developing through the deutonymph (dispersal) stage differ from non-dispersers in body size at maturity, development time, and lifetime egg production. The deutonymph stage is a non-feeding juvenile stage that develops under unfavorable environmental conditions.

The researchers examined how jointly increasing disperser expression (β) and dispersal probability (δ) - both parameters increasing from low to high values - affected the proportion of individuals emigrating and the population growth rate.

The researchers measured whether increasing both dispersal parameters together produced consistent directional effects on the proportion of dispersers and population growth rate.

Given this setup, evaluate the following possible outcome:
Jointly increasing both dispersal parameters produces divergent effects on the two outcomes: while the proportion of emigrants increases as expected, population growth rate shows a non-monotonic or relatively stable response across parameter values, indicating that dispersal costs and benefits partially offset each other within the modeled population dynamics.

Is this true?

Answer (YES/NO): NO